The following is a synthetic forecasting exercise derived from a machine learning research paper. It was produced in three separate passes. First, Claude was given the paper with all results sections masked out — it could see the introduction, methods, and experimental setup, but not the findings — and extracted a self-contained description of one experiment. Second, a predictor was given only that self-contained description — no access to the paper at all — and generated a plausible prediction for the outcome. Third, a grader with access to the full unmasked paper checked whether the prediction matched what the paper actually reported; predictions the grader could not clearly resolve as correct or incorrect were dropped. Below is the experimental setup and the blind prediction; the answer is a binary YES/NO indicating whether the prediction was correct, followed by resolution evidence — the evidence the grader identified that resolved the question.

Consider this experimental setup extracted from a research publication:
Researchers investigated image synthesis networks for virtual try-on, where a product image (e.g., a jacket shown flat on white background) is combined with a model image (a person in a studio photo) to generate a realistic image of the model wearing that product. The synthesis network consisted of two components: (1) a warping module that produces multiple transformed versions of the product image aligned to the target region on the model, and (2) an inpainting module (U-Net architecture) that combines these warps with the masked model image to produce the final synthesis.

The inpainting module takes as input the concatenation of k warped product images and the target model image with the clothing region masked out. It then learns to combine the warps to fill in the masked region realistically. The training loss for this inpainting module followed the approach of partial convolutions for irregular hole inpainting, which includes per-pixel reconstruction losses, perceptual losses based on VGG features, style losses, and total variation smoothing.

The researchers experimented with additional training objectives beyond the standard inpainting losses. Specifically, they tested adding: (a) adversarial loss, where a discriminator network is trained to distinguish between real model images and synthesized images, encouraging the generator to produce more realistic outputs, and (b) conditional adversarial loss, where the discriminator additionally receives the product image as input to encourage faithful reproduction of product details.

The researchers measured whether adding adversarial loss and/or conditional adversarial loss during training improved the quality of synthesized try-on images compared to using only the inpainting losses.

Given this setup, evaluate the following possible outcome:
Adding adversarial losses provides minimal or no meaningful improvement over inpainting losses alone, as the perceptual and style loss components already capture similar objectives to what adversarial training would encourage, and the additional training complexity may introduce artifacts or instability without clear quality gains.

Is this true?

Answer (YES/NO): YES